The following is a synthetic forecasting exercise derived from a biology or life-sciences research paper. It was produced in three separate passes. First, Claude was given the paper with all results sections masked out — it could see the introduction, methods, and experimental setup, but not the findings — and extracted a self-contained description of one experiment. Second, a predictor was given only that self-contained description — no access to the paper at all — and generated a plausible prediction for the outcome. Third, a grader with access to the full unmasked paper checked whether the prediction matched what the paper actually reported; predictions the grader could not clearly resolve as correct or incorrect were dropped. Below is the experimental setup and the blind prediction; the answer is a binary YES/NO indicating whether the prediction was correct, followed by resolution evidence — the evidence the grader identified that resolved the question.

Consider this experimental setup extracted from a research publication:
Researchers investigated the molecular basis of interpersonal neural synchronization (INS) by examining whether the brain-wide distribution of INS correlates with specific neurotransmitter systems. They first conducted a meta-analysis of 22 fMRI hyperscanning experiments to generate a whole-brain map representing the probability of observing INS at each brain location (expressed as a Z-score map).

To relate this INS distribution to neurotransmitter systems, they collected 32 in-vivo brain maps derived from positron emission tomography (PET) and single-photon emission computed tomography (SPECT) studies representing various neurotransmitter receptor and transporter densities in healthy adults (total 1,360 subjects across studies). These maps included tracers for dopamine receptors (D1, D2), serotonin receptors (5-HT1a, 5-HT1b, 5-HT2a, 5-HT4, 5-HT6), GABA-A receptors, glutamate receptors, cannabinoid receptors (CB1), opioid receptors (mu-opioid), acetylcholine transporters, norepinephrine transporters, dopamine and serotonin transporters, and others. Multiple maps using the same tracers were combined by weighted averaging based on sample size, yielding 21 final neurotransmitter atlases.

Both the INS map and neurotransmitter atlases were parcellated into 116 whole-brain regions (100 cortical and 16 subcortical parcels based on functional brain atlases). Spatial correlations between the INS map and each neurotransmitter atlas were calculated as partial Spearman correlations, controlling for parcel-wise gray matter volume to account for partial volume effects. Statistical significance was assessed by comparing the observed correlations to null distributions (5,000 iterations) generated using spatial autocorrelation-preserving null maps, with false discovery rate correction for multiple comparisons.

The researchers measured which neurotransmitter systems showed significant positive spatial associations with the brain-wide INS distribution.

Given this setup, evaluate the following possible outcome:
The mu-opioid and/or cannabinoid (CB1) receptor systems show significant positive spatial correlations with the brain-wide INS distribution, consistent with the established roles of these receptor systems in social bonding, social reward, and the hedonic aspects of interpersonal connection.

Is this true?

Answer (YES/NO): NO